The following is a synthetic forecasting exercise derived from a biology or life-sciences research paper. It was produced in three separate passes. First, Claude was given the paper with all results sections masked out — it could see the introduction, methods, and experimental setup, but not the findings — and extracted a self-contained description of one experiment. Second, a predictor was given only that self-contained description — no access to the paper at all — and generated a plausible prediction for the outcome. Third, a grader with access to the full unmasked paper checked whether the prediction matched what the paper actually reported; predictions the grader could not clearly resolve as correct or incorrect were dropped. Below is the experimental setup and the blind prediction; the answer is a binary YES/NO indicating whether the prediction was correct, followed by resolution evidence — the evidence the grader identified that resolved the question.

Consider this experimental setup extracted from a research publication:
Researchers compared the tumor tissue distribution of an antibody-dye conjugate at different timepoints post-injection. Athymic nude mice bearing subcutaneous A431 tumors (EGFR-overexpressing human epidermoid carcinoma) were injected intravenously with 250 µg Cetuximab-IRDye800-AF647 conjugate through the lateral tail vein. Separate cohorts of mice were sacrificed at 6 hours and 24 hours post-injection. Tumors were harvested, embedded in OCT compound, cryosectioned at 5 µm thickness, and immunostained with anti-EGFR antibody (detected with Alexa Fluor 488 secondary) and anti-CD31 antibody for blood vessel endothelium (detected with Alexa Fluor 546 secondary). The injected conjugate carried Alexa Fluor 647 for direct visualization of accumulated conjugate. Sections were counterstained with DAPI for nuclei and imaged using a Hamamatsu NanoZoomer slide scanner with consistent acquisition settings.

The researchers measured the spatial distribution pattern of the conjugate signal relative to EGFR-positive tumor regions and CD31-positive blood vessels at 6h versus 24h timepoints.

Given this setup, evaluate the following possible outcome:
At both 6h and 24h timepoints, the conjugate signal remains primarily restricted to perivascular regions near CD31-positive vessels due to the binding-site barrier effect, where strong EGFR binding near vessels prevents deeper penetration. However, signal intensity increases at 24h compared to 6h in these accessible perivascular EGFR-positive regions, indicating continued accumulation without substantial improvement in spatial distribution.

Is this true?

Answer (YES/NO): NO